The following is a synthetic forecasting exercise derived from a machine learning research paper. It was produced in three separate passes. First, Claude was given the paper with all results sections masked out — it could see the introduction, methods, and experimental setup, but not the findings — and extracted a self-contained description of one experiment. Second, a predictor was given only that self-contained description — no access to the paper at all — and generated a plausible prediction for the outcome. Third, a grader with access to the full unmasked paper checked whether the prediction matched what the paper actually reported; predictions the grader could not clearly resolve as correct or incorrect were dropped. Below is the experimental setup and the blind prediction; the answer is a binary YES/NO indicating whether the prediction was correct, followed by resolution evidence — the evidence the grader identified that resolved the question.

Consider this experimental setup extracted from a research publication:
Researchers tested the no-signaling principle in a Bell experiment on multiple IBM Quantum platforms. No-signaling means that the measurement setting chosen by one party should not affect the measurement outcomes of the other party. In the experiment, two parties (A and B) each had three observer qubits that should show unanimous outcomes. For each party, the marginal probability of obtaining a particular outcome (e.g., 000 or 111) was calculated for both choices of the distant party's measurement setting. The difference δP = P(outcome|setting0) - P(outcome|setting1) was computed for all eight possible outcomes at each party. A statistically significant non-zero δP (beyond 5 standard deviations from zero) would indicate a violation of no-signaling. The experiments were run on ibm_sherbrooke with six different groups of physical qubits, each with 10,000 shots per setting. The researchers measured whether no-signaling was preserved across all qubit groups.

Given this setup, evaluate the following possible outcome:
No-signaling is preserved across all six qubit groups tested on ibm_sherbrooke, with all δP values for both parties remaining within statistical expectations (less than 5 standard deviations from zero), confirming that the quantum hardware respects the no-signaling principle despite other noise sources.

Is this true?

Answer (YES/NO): NO